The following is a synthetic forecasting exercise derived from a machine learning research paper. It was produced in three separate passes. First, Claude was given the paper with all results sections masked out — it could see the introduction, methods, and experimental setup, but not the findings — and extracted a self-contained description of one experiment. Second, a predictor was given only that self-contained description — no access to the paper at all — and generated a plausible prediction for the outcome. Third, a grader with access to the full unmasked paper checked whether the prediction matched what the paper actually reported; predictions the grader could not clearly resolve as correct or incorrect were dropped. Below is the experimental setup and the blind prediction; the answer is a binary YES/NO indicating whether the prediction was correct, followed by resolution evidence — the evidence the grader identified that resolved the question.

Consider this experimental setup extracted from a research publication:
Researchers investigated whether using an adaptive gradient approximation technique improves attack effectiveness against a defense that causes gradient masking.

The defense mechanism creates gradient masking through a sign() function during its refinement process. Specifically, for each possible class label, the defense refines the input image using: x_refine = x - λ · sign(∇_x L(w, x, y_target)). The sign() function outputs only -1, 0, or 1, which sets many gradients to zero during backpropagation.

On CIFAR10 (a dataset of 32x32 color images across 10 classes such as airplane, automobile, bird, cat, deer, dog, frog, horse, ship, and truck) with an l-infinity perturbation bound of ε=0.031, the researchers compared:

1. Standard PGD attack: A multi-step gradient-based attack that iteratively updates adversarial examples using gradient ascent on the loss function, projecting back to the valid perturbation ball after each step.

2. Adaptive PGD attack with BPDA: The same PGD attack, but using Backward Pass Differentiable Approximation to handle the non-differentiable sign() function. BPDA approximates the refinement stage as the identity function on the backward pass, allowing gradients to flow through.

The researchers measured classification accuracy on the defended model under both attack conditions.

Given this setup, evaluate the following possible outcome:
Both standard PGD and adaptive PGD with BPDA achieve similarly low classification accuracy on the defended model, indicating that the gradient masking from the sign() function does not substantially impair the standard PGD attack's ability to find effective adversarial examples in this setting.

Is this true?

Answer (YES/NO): YES